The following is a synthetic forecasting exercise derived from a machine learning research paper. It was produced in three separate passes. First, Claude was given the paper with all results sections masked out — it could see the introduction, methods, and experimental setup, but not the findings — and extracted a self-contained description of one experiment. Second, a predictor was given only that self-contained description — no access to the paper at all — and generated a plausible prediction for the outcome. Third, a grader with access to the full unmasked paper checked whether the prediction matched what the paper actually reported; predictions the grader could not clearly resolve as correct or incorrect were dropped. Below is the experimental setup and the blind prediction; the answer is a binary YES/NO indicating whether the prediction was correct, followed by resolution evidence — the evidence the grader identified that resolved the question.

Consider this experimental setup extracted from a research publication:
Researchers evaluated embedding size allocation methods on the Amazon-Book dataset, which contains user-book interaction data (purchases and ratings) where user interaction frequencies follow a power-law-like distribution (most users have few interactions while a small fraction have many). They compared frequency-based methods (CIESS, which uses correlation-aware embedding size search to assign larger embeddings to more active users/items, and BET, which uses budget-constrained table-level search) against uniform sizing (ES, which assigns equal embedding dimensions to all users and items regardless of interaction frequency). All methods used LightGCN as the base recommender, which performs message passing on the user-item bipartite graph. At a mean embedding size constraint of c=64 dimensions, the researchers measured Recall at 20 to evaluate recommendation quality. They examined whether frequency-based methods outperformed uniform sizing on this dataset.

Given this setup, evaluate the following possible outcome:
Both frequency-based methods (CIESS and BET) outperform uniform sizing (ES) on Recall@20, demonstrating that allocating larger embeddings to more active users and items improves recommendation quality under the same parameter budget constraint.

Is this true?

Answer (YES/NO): YES